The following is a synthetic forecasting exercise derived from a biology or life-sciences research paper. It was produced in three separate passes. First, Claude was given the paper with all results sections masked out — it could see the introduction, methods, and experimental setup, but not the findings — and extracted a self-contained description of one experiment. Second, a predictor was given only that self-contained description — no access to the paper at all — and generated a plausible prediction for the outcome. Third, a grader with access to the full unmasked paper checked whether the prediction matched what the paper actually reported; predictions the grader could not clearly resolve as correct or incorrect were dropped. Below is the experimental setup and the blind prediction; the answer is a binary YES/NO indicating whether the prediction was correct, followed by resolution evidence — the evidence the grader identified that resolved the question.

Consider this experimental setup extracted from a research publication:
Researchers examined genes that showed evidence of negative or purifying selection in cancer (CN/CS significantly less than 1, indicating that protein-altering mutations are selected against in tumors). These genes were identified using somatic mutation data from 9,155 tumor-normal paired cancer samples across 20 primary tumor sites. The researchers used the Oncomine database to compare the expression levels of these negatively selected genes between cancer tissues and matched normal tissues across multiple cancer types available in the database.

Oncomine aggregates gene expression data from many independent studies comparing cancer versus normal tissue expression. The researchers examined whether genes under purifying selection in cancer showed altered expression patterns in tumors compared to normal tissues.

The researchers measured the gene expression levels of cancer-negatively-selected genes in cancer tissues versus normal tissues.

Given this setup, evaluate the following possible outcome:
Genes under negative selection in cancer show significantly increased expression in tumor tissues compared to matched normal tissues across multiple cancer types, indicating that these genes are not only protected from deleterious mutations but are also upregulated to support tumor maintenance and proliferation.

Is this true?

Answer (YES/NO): NO